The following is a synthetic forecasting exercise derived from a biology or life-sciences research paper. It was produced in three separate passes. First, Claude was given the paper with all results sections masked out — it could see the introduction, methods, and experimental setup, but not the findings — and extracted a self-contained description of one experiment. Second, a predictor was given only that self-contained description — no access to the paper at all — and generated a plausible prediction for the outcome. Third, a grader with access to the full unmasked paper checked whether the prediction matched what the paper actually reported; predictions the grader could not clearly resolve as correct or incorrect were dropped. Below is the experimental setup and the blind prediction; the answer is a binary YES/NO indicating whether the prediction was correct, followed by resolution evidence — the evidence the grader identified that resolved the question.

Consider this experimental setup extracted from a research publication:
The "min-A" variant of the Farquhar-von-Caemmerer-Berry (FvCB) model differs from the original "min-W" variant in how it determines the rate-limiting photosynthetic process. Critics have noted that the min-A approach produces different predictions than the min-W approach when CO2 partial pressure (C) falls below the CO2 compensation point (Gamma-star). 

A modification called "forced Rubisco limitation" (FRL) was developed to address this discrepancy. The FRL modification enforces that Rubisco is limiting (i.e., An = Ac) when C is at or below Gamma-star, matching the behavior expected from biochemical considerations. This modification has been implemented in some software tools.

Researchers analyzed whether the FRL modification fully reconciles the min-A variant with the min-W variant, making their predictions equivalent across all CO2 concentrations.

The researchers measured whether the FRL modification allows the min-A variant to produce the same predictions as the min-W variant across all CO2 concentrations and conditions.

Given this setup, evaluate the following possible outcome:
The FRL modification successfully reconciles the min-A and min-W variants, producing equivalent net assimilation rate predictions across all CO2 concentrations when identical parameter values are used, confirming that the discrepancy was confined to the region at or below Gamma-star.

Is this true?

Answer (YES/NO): NO